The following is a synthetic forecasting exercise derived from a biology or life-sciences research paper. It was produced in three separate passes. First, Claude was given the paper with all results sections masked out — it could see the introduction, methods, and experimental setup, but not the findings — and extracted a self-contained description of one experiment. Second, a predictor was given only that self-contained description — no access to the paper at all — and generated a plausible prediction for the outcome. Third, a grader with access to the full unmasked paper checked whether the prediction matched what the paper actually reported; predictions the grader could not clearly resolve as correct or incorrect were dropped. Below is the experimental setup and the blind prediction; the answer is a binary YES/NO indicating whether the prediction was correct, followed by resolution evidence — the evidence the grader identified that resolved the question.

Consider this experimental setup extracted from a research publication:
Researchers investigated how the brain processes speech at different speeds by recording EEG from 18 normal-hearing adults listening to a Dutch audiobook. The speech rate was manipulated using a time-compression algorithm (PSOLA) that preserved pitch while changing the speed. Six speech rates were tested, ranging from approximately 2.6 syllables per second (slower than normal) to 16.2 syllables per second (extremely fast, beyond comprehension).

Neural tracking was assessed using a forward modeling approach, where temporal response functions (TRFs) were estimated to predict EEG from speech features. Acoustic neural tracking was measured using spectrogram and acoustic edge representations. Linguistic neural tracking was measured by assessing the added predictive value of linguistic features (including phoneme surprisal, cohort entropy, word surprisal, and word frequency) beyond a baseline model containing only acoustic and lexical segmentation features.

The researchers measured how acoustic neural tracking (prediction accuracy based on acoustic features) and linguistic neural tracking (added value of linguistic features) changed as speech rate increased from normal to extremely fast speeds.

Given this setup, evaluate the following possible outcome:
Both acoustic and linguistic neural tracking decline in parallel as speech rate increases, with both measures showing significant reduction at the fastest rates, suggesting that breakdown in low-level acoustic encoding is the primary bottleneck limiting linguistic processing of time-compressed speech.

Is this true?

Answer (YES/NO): NO